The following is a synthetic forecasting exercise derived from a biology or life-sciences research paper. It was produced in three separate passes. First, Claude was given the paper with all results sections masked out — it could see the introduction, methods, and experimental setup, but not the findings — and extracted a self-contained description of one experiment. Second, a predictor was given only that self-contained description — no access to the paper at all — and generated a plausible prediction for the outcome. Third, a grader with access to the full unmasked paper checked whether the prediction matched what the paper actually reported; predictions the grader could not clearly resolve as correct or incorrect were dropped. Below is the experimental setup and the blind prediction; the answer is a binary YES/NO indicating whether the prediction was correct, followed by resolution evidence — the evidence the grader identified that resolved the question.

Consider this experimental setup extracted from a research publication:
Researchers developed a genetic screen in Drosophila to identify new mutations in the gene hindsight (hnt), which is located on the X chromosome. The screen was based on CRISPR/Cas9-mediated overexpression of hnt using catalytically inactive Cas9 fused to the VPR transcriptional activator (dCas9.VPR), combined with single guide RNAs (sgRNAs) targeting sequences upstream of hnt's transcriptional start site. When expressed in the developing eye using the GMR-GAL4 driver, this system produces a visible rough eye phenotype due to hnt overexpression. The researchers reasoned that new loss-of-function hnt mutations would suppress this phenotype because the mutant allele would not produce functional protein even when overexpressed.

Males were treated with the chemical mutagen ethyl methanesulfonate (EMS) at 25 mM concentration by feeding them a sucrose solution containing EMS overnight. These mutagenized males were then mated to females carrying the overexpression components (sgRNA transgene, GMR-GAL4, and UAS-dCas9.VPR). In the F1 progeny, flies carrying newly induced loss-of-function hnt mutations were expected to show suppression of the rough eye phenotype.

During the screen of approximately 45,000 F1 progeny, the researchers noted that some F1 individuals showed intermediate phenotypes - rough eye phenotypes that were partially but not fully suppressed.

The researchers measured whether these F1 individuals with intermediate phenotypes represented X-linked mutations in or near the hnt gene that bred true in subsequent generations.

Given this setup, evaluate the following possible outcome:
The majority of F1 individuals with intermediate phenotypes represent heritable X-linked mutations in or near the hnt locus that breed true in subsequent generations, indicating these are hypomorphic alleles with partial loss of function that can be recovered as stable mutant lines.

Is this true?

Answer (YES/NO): NO